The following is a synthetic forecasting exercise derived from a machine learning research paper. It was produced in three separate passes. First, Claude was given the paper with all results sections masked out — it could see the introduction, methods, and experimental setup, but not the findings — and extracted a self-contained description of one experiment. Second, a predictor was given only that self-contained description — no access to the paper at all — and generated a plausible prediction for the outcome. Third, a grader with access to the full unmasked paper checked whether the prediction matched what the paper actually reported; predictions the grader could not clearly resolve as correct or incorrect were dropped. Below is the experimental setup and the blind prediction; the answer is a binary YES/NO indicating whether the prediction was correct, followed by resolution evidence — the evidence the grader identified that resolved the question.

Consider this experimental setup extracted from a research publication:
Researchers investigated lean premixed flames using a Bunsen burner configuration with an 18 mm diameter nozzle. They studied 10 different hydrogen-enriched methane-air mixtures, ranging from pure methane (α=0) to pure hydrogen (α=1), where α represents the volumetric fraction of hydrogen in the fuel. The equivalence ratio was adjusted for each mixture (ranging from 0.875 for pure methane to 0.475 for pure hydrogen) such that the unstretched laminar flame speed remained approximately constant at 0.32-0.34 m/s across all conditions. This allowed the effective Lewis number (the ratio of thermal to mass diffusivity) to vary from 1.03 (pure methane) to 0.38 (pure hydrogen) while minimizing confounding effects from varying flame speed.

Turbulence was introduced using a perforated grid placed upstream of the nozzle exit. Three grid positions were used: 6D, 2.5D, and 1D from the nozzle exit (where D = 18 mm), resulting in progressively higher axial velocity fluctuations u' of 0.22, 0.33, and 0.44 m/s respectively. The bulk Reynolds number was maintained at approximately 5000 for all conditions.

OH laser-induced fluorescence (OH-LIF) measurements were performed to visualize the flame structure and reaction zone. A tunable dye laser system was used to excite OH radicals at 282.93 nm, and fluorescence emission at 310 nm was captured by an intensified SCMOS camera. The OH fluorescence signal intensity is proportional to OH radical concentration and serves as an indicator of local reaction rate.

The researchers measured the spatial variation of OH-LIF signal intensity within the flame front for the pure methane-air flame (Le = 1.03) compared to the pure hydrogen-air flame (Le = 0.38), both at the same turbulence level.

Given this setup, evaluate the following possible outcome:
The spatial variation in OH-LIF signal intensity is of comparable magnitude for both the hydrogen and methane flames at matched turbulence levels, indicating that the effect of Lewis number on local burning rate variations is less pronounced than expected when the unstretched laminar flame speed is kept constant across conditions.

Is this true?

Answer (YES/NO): NO